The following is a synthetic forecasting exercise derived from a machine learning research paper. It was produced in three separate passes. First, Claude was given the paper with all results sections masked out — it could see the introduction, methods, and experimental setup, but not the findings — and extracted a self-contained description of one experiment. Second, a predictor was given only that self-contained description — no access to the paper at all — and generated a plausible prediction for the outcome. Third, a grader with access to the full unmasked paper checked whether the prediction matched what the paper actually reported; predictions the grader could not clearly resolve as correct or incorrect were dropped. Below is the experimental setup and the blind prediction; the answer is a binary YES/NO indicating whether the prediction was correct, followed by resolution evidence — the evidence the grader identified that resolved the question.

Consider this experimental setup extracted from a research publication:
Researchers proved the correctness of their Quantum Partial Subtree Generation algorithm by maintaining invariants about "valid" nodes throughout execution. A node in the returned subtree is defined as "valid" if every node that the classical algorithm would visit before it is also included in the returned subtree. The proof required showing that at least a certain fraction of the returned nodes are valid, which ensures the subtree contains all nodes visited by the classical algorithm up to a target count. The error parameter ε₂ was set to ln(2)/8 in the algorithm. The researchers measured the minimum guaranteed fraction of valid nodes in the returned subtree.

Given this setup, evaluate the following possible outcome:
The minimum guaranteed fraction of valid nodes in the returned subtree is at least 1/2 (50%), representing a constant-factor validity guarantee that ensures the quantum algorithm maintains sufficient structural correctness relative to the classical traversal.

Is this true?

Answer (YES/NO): NO